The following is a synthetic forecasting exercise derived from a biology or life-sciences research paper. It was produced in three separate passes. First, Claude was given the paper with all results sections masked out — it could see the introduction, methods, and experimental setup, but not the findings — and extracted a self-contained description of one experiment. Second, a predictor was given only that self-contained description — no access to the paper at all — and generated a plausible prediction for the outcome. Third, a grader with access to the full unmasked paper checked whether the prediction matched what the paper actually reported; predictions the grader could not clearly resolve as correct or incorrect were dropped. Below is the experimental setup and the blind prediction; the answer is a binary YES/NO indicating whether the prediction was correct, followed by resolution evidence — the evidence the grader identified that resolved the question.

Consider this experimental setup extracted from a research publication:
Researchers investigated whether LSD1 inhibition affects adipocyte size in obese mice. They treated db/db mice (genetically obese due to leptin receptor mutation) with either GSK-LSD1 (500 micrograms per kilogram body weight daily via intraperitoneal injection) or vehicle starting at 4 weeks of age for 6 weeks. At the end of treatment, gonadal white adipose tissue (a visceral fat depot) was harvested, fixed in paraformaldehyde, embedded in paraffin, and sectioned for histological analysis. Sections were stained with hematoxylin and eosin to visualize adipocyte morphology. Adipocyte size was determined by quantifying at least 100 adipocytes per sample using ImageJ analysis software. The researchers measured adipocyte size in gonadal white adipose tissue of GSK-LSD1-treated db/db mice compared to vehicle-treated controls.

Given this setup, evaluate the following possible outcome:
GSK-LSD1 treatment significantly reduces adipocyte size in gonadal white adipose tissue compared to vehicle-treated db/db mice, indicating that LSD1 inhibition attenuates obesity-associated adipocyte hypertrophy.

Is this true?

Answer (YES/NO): NO